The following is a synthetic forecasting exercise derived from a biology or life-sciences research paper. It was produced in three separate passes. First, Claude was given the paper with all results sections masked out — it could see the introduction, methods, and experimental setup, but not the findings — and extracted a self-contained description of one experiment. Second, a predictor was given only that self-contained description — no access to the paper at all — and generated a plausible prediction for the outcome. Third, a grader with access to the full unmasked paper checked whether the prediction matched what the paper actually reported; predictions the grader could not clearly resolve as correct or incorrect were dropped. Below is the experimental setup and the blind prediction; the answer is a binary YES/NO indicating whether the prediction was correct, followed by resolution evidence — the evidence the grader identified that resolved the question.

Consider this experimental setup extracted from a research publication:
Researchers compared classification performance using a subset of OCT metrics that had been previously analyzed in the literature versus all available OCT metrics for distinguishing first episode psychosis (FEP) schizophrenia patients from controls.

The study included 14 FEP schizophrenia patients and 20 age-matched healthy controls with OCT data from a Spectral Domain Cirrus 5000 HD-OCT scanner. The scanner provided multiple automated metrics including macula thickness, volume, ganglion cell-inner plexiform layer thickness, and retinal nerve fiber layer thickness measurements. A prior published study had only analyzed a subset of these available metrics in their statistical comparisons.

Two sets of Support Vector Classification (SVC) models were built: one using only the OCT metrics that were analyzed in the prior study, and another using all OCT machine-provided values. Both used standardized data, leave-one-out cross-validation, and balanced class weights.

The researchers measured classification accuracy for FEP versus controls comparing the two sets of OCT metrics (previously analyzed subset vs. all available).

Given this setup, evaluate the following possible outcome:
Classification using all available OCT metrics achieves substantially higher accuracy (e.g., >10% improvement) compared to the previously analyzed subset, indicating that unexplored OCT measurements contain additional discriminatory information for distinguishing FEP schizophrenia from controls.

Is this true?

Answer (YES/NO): NO